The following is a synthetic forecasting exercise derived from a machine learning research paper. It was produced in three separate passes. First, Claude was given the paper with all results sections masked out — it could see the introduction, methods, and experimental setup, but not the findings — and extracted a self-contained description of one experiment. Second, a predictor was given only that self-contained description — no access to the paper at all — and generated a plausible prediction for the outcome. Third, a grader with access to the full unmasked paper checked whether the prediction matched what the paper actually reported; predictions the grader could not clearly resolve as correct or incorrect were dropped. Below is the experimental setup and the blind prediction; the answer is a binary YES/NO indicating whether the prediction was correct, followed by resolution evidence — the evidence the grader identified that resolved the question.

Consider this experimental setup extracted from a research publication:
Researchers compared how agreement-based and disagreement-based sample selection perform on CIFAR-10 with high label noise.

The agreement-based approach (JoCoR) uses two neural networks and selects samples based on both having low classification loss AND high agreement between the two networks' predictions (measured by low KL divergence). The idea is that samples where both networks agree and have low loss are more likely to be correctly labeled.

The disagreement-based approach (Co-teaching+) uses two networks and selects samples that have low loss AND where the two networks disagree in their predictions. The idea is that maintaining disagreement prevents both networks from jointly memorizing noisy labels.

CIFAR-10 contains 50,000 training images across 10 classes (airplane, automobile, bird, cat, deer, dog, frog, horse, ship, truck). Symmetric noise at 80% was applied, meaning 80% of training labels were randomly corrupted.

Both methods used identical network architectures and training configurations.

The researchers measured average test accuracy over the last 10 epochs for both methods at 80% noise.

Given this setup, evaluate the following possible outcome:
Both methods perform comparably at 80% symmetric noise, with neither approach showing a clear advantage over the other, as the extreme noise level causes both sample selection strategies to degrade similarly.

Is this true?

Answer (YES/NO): NO